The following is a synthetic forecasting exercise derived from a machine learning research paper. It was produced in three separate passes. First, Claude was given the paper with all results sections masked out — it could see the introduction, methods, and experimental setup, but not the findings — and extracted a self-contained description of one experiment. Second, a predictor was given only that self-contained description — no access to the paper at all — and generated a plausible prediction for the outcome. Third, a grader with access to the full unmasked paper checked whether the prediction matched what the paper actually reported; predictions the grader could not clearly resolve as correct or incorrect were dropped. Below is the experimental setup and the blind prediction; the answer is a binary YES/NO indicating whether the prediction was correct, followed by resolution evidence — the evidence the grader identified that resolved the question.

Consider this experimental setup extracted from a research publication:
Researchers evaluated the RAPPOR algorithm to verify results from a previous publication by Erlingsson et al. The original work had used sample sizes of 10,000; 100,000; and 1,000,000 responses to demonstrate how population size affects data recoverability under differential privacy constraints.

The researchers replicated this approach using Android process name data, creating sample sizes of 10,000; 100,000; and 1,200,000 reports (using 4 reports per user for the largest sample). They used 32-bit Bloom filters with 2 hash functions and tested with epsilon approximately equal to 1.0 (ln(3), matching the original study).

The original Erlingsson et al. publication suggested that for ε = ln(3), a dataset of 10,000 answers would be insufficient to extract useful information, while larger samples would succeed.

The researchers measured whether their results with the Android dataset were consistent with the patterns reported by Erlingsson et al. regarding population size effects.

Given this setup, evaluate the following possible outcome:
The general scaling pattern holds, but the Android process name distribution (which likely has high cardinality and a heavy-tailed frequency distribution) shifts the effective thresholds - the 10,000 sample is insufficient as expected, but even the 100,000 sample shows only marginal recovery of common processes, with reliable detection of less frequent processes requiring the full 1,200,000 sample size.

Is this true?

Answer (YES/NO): NO